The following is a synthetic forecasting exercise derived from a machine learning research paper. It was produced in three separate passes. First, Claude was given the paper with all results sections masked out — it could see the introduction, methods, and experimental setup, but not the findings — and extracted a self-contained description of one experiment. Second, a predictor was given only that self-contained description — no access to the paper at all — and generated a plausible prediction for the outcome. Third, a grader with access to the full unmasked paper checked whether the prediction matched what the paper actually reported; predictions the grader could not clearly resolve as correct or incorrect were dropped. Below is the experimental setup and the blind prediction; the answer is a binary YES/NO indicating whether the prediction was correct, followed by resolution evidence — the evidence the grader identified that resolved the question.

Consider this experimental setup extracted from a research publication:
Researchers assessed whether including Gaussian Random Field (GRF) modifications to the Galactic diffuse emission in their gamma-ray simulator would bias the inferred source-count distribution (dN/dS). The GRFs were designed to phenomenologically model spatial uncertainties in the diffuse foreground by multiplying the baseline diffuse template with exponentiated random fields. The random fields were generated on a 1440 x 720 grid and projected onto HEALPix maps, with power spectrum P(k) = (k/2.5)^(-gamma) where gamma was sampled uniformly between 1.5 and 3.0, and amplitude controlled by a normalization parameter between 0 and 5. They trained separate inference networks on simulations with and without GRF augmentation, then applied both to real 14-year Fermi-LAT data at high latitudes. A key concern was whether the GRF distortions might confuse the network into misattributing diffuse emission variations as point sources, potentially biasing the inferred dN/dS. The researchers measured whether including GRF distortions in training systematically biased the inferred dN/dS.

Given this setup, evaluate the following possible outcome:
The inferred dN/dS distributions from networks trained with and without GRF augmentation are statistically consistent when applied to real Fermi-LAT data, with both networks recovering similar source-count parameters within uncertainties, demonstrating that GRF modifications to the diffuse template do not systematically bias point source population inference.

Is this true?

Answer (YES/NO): YES